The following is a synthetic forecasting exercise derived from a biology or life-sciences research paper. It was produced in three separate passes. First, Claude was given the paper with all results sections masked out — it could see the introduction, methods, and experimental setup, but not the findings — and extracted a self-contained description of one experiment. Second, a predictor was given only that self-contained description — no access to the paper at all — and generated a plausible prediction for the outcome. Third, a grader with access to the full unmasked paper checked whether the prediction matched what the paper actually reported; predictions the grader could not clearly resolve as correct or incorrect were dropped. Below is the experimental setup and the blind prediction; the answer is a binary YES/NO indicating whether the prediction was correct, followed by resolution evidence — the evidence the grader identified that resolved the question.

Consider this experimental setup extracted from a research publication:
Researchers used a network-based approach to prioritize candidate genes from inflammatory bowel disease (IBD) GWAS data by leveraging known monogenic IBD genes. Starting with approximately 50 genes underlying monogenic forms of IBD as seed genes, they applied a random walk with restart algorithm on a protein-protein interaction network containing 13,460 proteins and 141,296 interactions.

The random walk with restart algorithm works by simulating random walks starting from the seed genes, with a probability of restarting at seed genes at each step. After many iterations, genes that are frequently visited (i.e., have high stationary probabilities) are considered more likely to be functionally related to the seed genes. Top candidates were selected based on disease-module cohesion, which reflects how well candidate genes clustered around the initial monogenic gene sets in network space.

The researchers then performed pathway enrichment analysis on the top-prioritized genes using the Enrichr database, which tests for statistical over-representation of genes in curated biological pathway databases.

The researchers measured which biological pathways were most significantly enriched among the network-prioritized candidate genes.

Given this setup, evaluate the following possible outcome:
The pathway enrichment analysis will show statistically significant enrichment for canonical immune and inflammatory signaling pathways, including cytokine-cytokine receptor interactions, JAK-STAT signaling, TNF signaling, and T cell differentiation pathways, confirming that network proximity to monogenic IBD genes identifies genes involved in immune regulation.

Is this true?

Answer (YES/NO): NO